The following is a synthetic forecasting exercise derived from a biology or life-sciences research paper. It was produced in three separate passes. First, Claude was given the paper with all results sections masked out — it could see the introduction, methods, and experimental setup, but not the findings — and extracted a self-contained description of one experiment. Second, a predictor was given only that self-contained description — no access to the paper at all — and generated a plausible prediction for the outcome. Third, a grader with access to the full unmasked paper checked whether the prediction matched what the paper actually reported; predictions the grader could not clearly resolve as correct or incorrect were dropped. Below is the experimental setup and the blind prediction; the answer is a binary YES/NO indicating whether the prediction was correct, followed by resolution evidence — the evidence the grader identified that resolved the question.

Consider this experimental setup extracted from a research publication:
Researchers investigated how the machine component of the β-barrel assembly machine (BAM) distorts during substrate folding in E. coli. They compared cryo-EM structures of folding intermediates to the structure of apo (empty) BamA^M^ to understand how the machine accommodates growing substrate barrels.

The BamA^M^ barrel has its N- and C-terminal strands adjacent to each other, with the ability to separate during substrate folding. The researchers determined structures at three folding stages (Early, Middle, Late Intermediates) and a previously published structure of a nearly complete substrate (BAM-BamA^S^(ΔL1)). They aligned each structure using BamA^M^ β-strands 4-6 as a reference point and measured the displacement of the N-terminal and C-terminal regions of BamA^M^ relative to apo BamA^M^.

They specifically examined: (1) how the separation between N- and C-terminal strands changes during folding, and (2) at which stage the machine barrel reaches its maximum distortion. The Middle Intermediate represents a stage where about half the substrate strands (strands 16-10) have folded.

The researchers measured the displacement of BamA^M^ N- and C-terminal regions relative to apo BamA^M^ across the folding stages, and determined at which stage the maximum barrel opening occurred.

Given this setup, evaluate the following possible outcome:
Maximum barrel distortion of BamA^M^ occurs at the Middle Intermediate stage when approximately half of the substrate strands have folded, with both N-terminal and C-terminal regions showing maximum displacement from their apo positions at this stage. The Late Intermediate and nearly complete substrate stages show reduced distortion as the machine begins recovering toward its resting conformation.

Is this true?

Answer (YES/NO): NO